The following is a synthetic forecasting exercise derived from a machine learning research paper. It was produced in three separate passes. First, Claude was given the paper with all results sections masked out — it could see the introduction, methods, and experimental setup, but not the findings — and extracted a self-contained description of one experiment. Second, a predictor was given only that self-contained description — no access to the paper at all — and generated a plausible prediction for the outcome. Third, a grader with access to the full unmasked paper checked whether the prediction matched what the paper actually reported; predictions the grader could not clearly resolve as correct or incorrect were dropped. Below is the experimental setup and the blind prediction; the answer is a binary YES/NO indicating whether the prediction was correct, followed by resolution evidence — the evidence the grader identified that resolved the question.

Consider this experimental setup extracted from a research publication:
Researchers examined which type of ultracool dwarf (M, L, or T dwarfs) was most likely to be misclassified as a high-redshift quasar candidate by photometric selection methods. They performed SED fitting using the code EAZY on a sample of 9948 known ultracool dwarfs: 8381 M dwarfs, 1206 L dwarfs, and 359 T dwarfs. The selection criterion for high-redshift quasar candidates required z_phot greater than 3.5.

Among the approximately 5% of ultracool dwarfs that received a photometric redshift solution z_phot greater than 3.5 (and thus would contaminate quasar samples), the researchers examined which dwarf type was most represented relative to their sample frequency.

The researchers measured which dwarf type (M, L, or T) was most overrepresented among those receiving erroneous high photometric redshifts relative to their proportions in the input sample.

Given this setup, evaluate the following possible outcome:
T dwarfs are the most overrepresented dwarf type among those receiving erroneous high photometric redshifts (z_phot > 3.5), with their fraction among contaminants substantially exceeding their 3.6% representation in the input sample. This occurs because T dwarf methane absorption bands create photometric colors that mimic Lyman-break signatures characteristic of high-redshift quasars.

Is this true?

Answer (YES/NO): YES